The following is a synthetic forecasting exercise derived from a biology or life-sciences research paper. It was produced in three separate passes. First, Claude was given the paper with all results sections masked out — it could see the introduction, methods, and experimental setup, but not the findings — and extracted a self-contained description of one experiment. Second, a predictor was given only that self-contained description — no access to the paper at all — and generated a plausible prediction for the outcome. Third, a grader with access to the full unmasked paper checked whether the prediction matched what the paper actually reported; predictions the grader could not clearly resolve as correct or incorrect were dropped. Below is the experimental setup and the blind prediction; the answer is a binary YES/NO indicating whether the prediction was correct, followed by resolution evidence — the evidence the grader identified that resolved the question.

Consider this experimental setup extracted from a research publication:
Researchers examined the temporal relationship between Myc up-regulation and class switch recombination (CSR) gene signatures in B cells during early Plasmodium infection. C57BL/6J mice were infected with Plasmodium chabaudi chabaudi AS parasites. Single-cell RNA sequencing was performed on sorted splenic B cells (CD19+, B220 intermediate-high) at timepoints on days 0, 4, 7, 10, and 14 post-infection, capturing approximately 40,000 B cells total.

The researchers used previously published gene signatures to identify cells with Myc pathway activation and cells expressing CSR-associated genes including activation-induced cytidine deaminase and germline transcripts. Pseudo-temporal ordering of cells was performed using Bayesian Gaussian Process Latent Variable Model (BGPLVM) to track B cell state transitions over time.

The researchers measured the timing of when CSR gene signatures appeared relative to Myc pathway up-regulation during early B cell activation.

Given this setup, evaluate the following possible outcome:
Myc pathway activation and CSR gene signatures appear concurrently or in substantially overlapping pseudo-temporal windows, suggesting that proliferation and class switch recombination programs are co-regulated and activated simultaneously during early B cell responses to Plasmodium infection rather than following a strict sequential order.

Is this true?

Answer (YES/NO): NO